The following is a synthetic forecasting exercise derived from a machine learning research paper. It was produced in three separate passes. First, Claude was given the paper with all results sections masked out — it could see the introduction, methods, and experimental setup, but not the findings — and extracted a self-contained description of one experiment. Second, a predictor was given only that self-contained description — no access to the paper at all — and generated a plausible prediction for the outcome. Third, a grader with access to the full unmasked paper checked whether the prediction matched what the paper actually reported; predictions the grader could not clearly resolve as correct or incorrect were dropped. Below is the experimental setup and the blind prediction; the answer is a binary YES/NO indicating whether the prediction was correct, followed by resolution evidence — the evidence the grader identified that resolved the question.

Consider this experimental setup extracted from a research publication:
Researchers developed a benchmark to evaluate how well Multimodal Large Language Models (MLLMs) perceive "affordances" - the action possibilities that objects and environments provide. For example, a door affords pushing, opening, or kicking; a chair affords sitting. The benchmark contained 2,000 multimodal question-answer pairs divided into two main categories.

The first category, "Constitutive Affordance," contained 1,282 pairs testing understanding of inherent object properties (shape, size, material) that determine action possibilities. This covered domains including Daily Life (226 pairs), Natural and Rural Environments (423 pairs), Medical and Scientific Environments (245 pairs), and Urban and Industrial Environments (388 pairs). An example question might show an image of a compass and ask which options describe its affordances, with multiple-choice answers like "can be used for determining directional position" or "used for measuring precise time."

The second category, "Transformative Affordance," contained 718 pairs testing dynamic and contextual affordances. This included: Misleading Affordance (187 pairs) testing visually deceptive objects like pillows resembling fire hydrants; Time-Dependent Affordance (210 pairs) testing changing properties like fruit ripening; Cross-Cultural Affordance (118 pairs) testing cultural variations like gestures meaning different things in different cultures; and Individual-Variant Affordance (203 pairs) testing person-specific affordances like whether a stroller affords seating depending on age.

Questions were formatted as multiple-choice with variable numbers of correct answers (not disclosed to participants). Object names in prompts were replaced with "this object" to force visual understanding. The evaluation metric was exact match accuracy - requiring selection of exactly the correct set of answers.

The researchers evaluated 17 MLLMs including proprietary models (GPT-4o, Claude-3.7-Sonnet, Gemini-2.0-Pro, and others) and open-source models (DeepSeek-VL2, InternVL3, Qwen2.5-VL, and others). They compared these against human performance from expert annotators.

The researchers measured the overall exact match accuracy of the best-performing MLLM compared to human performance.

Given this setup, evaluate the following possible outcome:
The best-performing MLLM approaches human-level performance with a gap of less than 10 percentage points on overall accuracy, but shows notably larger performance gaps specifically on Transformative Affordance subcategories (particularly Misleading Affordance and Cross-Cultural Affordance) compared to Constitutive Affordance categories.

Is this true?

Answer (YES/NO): NO